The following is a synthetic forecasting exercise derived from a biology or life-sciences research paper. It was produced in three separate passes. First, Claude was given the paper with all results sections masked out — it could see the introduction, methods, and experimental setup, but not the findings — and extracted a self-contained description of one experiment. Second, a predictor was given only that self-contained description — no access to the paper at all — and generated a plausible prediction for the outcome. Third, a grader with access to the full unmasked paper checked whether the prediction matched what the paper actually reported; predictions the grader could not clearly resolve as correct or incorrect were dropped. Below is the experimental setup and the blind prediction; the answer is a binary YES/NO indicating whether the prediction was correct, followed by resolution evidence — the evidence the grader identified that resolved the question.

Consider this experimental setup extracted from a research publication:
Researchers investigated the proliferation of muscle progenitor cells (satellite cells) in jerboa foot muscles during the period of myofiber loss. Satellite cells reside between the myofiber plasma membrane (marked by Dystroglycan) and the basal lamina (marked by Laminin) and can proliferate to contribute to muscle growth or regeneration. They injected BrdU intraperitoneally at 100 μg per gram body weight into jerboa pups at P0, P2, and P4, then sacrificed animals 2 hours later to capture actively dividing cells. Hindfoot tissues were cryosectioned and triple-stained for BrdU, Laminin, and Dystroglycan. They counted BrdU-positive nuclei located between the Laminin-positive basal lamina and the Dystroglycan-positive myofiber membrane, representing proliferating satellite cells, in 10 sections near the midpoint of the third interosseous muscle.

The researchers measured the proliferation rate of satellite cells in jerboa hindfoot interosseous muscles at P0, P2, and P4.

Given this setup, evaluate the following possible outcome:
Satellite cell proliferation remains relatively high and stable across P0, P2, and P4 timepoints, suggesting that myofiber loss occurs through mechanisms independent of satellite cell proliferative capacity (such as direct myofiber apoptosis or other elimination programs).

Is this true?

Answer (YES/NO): NO